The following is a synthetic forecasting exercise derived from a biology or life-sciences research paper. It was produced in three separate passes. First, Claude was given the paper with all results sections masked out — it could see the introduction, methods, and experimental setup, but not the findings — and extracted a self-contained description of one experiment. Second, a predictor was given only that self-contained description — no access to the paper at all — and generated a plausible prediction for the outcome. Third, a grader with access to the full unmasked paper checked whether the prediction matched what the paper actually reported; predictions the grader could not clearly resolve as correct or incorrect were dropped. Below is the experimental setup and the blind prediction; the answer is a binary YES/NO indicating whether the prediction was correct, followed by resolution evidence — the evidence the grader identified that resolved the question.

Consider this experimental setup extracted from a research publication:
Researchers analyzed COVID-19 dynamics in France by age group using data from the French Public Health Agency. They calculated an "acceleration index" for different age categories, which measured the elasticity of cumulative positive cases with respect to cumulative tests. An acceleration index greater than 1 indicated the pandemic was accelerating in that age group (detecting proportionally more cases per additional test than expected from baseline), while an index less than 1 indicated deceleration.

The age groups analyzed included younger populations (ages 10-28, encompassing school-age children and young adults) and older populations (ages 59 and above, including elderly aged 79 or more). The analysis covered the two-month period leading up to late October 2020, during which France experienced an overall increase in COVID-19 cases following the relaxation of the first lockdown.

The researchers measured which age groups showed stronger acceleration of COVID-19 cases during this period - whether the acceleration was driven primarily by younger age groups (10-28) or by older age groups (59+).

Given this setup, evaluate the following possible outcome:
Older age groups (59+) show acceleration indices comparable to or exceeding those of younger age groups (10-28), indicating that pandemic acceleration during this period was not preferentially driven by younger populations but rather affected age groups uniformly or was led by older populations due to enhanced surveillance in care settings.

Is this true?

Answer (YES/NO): YES